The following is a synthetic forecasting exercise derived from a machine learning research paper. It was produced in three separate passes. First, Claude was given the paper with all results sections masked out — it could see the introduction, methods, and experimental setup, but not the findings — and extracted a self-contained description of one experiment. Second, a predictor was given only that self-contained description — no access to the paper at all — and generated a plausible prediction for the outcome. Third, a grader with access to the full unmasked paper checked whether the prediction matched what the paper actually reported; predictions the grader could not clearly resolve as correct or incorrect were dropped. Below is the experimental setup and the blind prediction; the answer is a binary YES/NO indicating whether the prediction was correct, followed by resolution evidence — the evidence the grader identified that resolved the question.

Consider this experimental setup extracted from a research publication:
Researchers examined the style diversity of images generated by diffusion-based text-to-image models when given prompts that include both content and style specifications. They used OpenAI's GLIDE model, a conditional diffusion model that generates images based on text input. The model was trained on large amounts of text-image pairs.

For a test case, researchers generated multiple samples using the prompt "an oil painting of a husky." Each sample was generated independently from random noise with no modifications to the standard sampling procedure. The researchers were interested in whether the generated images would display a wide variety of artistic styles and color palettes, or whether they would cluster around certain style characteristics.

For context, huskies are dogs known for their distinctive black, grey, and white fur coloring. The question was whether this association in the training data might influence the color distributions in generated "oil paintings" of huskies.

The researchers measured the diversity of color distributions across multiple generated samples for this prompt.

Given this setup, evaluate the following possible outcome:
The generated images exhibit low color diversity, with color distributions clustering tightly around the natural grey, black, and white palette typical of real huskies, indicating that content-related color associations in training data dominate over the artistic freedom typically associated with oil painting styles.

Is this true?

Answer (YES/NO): YES